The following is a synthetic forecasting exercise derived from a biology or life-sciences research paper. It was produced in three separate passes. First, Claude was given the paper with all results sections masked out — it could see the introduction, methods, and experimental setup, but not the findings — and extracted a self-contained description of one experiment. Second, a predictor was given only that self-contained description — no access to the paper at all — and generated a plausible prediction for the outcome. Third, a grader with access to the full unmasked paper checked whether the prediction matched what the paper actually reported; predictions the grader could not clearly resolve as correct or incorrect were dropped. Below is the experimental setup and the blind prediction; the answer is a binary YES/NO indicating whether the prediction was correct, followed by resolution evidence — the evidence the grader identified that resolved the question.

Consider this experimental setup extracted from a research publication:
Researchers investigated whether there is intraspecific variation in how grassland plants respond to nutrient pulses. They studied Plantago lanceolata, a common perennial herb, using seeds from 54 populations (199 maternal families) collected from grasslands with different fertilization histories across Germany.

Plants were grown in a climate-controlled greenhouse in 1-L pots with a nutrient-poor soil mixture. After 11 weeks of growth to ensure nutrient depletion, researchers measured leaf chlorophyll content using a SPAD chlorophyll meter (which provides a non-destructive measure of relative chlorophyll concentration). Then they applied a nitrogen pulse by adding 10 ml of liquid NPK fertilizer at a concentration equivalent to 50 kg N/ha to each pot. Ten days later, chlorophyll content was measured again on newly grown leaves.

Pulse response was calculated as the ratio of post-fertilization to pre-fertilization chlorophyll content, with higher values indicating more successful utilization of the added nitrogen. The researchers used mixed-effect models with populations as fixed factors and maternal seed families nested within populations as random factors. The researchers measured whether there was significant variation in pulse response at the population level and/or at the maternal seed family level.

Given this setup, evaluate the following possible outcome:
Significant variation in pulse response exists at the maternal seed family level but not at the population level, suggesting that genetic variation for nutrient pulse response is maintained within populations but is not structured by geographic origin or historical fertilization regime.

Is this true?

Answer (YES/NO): NO